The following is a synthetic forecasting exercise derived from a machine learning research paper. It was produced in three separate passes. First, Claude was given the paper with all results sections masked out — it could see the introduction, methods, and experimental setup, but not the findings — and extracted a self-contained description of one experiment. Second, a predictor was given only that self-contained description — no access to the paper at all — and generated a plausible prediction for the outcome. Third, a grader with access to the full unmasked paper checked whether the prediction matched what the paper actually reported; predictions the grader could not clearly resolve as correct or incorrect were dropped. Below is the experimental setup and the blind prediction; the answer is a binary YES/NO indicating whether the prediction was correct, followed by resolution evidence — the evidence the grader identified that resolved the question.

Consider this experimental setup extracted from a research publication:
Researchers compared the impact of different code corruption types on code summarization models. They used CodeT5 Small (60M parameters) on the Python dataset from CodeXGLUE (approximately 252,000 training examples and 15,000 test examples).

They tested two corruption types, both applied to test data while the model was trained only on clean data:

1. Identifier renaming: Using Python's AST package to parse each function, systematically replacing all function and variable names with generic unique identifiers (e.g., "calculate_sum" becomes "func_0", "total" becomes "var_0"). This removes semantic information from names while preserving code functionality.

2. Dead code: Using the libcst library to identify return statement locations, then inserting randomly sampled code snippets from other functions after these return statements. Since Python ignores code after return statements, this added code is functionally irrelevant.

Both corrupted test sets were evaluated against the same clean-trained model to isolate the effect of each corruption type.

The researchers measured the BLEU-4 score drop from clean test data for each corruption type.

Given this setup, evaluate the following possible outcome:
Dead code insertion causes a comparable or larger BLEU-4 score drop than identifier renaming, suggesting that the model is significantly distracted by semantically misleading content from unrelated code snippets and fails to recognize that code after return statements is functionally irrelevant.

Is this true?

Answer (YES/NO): NO